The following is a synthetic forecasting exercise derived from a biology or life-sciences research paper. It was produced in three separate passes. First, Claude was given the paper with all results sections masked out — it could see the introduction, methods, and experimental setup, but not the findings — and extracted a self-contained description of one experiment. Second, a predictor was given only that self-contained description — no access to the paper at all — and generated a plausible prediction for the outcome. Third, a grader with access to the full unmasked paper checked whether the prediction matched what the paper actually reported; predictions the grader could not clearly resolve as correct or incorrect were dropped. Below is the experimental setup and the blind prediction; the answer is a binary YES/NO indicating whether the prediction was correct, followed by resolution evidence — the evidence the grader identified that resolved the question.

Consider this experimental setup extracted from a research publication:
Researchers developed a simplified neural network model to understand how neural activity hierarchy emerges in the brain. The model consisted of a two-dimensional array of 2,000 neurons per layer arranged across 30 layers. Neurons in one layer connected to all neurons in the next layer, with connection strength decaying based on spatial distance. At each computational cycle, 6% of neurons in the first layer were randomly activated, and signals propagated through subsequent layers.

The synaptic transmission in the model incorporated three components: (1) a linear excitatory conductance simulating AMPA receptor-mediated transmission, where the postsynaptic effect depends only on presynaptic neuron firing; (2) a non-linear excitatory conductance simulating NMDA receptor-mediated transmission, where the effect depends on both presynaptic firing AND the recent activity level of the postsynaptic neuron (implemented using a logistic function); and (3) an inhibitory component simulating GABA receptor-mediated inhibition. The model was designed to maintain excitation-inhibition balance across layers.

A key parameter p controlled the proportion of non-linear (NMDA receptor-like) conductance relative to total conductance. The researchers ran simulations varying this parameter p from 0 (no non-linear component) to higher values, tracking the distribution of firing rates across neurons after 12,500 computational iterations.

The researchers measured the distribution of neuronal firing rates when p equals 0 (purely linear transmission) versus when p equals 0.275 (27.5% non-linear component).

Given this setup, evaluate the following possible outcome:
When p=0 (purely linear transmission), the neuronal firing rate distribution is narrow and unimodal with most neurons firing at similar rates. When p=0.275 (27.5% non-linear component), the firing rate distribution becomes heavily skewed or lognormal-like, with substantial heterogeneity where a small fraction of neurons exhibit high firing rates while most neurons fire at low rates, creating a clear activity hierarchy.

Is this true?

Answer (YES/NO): YES